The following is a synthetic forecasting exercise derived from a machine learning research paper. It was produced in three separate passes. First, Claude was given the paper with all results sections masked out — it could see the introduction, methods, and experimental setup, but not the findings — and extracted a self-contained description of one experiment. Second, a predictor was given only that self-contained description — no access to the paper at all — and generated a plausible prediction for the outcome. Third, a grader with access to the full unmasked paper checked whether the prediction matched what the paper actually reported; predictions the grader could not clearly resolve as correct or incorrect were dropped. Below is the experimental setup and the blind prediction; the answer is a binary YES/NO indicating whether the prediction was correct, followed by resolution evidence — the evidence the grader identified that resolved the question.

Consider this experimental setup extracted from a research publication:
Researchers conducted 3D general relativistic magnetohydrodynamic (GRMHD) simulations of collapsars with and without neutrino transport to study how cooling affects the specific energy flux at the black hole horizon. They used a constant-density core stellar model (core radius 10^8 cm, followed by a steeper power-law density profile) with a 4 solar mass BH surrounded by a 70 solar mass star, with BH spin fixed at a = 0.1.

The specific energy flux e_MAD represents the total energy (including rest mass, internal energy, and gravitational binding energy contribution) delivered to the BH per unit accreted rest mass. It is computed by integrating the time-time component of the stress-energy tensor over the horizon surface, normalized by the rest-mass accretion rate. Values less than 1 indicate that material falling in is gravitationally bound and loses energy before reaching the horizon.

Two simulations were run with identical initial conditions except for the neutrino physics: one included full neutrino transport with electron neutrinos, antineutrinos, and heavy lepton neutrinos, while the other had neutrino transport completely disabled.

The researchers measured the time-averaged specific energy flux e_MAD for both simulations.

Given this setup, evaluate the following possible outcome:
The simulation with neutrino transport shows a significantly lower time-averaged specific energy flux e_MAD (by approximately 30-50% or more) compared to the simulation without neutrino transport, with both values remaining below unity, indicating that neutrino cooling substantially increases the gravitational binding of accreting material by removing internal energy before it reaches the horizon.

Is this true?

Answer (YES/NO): NO